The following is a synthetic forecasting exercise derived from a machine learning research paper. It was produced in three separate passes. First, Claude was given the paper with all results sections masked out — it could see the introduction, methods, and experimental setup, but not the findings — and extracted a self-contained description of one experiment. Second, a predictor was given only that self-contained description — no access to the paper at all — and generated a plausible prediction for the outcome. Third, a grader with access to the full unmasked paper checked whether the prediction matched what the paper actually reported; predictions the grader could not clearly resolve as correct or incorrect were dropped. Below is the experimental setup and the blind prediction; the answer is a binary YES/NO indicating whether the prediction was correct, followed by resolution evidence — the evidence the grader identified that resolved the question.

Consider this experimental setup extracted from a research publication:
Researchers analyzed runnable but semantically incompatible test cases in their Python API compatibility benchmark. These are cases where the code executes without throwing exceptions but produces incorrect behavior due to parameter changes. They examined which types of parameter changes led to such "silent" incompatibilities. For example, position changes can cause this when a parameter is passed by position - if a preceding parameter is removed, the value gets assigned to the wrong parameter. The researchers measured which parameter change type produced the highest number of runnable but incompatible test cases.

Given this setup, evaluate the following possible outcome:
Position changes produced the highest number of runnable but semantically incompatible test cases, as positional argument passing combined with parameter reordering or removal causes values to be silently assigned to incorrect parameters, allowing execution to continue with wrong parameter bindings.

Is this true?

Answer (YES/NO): YES